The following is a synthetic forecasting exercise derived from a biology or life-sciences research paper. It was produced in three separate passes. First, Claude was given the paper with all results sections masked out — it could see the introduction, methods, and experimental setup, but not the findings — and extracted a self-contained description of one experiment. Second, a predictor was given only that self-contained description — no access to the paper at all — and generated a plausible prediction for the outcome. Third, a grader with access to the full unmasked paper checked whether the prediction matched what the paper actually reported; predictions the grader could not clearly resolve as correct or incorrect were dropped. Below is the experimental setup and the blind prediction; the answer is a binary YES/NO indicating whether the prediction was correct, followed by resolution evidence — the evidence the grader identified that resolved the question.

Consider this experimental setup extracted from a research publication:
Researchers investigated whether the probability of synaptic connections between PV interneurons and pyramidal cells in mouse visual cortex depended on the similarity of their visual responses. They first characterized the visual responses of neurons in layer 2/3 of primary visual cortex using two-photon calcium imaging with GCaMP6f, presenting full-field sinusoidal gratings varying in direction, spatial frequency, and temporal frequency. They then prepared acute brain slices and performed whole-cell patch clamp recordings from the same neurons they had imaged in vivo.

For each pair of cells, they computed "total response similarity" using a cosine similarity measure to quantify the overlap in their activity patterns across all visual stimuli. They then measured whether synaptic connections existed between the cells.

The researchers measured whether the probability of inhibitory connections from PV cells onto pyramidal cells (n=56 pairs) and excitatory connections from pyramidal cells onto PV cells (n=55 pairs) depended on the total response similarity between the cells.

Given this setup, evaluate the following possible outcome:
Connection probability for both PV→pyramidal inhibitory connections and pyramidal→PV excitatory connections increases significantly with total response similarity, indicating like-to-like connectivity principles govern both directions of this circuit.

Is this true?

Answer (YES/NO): NO